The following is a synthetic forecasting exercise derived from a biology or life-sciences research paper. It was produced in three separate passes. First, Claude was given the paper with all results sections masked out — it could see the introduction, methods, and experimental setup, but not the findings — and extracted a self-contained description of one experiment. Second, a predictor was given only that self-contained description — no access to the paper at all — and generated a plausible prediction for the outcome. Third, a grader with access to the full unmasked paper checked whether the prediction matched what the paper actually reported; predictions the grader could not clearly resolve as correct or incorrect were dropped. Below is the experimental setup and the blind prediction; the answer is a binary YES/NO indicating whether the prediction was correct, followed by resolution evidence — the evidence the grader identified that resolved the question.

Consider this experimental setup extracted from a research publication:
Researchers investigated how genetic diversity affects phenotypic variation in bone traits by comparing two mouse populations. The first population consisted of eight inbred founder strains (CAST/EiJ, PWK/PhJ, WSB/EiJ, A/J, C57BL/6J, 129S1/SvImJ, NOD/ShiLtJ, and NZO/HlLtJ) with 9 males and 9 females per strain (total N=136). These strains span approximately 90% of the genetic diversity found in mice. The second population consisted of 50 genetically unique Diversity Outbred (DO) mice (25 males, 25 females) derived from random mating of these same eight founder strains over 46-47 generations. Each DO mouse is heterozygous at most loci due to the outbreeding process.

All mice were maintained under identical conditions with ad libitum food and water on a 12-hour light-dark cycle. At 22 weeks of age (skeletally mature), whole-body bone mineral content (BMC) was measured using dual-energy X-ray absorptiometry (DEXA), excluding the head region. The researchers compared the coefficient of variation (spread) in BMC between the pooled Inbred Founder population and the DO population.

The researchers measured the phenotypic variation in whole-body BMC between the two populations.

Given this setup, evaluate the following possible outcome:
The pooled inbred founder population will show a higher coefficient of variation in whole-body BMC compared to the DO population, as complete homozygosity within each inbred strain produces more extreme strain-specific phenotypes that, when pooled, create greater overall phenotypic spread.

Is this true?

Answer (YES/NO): YES